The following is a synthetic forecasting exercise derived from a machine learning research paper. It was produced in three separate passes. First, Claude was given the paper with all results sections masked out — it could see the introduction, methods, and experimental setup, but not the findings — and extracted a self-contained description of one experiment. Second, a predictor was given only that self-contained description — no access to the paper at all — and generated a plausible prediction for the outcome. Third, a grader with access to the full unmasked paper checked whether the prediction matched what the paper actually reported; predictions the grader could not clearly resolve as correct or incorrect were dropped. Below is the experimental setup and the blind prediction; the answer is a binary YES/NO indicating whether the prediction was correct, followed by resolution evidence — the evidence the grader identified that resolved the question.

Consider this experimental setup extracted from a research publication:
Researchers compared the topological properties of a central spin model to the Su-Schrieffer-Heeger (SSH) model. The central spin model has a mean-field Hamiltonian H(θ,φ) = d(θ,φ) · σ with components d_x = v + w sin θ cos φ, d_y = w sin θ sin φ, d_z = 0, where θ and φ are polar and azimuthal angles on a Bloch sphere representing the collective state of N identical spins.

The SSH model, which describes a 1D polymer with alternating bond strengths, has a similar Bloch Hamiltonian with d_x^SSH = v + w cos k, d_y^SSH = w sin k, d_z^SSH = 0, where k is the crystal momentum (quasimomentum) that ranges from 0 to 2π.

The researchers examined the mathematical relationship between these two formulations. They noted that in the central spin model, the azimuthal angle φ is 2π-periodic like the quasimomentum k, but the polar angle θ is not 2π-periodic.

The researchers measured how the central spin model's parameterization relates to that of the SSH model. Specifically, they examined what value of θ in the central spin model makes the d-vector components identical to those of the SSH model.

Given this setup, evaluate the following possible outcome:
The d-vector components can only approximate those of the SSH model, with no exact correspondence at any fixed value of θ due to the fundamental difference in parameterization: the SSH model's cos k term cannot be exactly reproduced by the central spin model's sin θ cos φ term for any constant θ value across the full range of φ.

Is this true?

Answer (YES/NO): NO